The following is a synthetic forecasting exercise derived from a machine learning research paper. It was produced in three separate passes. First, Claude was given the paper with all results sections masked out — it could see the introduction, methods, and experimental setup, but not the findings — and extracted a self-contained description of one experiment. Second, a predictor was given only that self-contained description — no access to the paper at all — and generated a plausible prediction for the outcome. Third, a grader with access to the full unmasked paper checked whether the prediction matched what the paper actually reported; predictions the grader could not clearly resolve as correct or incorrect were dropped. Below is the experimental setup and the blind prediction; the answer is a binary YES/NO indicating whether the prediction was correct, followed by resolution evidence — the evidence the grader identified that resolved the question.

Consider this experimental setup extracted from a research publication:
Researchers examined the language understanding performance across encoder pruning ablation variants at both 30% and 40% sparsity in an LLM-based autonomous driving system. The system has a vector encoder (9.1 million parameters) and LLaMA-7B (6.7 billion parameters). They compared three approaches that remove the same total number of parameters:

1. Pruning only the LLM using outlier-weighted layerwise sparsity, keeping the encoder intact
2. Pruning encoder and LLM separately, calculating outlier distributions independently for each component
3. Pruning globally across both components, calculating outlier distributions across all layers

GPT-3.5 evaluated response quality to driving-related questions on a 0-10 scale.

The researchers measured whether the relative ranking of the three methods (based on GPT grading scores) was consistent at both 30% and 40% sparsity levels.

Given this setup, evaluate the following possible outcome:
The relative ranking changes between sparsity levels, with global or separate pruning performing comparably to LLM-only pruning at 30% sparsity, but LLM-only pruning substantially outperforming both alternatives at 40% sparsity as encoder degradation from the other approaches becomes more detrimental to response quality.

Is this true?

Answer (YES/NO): NO